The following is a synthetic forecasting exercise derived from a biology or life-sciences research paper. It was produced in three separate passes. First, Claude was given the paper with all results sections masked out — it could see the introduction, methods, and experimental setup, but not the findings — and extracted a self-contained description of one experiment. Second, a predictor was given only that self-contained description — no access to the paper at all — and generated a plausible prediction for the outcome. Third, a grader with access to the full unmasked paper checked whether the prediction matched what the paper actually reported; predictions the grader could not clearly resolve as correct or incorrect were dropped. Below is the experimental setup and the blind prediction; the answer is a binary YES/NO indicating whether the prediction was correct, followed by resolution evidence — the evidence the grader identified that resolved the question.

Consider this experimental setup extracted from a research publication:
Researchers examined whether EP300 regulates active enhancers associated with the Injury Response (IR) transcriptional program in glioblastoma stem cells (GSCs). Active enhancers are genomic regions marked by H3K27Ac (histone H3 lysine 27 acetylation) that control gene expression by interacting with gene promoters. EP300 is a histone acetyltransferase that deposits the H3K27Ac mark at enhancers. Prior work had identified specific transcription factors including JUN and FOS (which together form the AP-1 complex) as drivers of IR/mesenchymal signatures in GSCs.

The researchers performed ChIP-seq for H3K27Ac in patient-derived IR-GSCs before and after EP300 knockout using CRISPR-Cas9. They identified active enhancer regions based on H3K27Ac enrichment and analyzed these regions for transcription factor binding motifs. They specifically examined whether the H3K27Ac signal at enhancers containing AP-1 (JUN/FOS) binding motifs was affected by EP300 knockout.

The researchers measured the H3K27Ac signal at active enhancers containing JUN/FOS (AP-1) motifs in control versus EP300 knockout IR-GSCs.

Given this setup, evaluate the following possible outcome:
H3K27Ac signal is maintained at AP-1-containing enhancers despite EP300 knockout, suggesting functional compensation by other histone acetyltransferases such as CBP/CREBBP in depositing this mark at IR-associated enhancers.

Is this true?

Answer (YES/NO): NO